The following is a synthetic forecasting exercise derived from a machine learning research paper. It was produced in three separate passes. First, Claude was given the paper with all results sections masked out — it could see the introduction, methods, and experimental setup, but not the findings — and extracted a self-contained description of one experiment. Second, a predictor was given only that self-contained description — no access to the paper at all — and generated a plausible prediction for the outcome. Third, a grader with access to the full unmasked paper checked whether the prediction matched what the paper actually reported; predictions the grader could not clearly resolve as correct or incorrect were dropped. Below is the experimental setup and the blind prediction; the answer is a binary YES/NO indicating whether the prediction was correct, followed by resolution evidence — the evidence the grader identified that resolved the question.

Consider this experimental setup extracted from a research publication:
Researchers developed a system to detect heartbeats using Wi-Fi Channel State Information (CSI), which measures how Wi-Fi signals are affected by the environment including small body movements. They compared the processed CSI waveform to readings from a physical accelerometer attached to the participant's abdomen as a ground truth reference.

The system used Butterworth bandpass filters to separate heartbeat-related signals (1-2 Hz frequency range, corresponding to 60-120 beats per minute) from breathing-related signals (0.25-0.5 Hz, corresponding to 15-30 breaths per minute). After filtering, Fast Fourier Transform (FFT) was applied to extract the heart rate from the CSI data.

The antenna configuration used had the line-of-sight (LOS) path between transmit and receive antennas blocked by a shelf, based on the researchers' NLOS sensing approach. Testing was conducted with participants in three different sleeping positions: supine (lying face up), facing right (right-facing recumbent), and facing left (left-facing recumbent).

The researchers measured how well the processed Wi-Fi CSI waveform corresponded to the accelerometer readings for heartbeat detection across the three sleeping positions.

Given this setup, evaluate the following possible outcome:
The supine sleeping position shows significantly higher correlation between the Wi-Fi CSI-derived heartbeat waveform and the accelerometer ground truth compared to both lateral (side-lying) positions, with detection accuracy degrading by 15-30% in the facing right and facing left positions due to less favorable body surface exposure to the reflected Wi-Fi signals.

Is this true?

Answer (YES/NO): NO